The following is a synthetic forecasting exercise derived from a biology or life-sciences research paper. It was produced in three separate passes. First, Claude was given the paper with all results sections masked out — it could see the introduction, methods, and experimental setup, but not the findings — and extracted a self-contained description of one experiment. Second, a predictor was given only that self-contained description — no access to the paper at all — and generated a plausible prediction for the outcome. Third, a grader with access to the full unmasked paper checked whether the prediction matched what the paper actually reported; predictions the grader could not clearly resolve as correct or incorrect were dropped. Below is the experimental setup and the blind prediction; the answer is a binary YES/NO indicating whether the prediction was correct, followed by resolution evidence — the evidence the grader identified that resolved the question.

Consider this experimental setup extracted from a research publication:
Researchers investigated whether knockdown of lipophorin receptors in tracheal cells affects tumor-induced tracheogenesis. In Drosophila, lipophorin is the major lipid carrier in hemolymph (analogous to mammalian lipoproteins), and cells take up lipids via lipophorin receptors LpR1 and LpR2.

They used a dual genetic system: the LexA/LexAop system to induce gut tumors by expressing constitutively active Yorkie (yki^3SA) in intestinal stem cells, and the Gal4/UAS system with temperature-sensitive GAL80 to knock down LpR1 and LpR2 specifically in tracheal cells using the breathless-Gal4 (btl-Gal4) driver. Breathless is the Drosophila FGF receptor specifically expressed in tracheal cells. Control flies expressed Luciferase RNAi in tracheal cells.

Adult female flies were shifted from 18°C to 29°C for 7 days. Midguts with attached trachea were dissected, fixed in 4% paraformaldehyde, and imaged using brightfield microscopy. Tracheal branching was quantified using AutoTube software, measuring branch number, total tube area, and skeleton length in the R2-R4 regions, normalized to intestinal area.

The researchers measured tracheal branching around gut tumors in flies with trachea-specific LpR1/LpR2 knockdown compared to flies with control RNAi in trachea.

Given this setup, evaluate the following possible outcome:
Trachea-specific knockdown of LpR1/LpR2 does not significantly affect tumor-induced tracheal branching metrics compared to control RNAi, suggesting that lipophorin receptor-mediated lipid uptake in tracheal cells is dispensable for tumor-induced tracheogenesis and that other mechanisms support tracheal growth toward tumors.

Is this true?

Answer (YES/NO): NO